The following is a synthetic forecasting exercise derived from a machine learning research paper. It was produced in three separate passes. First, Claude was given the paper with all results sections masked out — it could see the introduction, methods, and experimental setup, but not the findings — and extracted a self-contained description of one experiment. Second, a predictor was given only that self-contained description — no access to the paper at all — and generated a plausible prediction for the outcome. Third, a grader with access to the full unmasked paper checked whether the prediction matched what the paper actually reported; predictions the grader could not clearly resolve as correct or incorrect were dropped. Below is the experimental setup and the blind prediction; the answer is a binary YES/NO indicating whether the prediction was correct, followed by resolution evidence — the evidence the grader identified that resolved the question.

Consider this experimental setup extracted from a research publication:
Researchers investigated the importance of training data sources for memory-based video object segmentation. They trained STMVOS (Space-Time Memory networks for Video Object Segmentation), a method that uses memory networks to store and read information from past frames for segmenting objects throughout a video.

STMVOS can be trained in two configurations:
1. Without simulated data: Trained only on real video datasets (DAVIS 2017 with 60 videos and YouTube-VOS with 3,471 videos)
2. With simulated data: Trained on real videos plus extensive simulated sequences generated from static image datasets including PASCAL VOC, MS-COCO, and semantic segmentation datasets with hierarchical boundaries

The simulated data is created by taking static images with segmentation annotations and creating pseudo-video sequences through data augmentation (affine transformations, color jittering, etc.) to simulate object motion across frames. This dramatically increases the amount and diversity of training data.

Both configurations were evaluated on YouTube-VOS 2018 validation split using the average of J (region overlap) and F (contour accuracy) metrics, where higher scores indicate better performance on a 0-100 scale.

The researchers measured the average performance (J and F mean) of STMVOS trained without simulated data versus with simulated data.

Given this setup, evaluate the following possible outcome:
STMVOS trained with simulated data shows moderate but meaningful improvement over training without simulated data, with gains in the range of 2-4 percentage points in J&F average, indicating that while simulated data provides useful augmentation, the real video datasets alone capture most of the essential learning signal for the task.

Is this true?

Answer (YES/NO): NO